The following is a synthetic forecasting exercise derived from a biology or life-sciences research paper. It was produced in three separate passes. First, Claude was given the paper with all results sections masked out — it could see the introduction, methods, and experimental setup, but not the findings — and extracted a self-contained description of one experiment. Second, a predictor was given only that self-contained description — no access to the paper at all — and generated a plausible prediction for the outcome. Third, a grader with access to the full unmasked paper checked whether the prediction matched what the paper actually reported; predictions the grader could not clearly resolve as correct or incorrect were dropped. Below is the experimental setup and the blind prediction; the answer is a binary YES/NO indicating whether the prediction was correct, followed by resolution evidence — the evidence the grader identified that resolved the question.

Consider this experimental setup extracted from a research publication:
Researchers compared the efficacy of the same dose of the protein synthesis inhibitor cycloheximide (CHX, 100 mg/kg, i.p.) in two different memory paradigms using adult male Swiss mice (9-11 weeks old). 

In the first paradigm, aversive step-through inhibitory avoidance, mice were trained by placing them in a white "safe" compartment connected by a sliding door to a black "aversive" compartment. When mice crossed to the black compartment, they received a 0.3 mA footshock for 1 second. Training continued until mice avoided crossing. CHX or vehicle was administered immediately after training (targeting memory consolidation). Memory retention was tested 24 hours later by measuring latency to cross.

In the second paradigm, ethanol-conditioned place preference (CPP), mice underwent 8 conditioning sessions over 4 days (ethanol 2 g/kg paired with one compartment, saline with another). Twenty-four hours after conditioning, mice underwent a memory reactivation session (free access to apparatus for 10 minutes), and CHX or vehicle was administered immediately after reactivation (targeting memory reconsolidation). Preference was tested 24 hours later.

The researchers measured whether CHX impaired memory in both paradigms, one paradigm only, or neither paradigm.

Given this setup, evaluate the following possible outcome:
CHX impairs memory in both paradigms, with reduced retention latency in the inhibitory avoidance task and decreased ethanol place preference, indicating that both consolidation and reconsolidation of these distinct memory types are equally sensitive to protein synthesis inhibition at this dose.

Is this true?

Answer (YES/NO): NO